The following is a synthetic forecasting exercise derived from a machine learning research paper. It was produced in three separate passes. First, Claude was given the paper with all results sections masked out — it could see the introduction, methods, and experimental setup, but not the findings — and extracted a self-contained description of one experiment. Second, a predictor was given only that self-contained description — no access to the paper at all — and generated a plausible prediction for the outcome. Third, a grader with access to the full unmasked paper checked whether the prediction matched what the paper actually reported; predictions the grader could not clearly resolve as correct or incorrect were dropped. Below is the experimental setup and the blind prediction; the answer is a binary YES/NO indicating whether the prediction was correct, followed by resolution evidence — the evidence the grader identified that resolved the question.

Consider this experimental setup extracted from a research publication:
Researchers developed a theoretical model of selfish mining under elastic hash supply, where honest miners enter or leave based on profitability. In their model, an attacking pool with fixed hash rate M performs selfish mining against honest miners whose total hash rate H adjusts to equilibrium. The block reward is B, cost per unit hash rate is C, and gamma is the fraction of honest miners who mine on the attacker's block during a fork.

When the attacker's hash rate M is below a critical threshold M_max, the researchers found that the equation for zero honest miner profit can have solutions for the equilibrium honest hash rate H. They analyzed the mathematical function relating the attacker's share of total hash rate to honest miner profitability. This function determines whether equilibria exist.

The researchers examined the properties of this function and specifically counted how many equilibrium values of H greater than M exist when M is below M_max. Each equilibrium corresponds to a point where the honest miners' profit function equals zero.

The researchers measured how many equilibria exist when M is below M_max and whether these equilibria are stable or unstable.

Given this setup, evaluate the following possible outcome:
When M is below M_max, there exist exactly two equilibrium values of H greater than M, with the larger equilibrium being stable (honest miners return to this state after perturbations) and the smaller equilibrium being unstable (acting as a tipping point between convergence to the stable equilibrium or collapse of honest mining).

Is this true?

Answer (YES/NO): YES